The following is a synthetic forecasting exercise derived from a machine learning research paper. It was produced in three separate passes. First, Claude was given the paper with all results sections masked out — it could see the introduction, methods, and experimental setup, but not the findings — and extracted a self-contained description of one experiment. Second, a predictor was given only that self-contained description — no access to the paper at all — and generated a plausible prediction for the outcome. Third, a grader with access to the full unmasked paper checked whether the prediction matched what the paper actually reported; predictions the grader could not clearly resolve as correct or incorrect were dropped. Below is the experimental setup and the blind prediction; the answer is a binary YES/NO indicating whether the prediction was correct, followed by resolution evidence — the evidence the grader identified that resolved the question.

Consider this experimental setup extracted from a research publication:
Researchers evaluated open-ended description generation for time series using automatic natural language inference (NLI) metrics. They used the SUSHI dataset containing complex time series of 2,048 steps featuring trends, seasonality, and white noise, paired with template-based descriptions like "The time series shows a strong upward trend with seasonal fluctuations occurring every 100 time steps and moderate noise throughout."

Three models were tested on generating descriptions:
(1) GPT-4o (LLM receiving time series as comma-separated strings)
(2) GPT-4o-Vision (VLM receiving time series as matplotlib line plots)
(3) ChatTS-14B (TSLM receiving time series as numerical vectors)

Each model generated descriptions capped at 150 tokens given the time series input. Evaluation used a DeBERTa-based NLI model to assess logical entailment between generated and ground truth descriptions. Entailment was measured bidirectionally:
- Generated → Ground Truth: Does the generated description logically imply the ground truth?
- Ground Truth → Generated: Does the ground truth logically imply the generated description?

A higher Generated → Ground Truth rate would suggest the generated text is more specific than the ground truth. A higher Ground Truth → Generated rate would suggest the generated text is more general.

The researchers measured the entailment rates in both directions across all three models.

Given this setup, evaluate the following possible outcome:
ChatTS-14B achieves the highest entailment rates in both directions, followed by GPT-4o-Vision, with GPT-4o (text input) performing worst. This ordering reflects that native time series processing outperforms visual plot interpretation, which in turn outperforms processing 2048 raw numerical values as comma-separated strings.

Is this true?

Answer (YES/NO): NO